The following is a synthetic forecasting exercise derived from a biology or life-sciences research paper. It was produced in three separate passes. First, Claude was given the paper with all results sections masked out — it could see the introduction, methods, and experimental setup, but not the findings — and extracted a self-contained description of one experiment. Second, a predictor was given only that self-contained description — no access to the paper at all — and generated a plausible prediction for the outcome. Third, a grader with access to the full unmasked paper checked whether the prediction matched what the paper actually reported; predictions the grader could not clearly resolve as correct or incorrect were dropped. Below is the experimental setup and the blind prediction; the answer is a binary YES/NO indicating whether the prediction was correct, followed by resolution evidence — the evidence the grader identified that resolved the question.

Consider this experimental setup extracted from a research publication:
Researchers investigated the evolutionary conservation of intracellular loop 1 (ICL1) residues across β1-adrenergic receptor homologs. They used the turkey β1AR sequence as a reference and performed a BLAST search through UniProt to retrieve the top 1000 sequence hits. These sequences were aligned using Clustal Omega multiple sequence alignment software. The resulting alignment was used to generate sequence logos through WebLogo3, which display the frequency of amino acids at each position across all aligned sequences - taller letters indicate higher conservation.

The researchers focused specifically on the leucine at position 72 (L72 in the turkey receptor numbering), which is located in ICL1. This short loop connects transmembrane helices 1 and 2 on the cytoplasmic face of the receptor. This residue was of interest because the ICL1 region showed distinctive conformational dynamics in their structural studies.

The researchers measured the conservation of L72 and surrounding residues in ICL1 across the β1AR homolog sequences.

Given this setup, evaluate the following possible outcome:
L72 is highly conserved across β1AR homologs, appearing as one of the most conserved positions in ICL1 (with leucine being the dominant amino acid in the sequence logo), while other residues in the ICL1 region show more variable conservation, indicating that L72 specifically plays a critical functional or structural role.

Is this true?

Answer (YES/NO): YES